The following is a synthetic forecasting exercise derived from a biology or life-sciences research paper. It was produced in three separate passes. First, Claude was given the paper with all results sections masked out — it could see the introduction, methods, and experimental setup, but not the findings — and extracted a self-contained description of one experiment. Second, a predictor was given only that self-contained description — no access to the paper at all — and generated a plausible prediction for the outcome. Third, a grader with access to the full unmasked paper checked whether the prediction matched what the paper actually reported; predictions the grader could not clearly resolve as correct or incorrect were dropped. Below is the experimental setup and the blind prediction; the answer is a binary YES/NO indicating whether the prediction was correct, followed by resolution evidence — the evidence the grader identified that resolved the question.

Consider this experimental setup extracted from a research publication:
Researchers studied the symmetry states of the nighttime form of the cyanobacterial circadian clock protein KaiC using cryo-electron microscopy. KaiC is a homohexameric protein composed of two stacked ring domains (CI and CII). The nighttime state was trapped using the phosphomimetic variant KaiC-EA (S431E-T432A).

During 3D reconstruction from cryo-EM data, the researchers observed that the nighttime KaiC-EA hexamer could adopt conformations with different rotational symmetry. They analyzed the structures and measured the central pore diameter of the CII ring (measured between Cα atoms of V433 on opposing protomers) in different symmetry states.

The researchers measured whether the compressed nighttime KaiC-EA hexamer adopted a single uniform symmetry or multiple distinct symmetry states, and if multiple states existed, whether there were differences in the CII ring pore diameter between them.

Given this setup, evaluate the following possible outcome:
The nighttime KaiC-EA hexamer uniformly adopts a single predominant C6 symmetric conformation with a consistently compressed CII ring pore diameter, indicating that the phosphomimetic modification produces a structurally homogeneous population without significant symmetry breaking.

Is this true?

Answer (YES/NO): NO